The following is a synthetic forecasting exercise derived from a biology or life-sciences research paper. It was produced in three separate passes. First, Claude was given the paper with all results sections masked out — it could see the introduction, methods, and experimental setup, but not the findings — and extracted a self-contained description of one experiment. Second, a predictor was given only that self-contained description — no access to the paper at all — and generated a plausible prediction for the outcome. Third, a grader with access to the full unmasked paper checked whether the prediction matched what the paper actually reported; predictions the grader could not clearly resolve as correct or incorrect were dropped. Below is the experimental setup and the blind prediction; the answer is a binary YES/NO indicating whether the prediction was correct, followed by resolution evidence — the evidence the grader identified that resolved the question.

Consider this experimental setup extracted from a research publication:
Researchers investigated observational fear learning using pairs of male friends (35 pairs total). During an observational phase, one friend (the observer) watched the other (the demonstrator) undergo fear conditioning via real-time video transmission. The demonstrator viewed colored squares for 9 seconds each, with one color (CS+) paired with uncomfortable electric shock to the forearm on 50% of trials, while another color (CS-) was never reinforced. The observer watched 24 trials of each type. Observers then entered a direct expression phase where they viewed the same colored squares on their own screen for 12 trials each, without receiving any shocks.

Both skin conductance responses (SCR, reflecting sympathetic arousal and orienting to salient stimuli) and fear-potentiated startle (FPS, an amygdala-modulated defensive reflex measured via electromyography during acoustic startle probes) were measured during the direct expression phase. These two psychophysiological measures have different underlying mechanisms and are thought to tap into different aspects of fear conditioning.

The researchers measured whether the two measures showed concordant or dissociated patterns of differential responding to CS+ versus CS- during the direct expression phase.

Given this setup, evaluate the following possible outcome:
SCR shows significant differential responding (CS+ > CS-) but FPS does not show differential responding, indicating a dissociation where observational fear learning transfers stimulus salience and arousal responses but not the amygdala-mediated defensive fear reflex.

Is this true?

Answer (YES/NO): NO